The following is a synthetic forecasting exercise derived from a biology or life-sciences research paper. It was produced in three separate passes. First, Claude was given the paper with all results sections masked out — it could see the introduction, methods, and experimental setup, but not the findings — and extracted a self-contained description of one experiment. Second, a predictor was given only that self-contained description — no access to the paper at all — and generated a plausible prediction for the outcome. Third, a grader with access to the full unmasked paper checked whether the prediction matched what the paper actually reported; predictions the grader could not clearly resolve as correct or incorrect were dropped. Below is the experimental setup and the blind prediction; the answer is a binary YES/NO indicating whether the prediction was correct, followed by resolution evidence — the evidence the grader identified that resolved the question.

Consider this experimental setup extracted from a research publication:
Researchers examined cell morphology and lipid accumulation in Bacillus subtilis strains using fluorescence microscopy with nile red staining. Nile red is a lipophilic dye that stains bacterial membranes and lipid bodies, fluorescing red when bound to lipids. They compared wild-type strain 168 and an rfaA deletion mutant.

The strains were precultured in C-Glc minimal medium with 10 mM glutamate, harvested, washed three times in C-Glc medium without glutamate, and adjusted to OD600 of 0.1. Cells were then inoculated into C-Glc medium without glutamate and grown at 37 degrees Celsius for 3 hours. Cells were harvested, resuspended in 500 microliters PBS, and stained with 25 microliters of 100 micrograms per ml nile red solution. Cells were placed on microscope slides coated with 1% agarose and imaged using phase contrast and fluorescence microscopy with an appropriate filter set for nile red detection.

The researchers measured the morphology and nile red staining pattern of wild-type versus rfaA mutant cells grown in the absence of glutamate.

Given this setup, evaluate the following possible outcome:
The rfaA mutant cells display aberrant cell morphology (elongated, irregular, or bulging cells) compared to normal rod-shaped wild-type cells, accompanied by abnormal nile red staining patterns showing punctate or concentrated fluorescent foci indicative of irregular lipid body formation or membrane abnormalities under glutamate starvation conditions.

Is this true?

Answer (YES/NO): YES